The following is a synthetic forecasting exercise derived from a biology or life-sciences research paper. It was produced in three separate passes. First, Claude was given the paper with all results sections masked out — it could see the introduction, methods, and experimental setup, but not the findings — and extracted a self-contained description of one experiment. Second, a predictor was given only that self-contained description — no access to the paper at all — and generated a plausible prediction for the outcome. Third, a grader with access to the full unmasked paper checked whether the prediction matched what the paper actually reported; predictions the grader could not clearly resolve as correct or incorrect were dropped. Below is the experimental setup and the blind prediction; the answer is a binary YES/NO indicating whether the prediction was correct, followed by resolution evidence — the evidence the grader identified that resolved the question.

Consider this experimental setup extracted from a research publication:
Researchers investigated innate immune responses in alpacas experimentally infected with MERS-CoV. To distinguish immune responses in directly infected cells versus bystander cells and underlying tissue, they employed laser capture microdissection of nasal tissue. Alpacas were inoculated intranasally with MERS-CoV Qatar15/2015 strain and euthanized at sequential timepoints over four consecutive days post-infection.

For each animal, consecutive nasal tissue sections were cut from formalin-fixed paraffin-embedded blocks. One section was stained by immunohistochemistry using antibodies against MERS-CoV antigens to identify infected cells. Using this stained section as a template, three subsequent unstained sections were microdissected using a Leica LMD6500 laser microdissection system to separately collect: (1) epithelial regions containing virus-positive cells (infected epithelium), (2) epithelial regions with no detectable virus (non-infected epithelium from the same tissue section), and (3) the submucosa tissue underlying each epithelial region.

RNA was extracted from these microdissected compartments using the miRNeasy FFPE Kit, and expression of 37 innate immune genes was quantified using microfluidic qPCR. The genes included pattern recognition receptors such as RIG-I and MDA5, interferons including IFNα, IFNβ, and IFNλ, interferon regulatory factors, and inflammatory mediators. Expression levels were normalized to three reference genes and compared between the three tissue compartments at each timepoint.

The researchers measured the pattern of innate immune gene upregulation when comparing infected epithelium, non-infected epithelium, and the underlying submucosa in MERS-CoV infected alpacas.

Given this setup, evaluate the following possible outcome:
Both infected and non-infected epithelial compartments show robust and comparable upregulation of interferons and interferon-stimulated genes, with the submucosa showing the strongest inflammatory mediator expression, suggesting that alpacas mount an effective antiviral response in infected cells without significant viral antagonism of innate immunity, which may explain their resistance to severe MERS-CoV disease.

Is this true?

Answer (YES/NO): NO